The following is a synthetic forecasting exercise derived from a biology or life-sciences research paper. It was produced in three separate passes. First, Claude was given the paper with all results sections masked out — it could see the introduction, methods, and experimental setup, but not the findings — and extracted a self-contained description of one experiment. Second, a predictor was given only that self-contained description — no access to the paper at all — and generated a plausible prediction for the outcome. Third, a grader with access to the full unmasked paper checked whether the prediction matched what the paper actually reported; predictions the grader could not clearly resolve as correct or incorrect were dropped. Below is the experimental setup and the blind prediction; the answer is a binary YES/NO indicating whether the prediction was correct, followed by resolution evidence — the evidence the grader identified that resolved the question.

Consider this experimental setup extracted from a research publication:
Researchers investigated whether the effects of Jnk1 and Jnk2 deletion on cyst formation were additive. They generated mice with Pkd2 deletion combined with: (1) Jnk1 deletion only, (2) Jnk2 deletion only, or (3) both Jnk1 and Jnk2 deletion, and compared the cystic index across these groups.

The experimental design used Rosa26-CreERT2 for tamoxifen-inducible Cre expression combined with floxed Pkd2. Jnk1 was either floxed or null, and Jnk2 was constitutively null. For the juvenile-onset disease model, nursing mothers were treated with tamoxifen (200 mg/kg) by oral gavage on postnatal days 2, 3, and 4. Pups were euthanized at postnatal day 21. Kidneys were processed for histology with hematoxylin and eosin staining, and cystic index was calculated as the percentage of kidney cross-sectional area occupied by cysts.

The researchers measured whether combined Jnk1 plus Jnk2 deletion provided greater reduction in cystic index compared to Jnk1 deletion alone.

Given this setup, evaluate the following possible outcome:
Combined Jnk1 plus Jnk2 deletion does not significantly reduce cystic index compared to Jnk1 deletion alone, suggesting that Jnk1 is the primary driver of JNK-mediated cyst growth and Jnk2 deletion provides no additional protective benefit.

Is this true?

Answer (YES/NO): YES